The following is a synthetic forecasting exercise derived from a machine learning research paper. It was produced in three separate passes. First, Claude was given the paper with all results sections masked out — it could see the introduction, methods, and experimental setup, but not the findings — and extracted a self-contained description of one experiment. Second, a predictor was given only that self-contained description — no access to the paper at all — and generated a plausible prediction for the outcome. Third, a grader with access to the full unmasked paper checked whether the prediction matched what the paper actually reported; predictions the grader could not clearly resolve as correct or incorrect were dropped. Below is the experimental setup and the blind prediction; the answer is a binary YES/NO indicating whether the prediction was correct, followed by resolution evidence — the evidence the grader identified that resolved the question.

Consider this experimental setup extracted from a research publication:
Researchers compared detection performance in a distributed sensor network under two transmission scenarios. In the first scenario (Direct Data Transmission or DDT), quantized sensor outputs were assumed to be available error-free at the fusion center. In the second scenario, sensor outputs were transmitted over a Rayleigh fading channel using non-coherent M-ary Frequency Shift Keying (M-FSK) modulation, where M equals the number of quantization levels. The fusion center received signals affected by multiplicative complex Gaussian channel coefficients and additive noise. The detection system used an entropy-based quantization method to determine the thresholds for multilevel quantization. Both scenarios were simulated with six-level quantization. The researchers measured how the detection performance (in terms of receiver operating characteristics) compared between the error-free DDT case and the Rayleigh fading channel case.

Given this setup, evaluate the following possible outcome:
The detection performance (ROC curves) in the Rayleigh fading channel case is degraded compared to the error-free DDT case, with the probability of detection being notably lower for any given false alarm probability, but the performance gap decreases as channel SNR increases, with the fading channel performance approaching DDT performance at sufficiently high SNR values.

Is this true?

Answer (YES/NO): NO